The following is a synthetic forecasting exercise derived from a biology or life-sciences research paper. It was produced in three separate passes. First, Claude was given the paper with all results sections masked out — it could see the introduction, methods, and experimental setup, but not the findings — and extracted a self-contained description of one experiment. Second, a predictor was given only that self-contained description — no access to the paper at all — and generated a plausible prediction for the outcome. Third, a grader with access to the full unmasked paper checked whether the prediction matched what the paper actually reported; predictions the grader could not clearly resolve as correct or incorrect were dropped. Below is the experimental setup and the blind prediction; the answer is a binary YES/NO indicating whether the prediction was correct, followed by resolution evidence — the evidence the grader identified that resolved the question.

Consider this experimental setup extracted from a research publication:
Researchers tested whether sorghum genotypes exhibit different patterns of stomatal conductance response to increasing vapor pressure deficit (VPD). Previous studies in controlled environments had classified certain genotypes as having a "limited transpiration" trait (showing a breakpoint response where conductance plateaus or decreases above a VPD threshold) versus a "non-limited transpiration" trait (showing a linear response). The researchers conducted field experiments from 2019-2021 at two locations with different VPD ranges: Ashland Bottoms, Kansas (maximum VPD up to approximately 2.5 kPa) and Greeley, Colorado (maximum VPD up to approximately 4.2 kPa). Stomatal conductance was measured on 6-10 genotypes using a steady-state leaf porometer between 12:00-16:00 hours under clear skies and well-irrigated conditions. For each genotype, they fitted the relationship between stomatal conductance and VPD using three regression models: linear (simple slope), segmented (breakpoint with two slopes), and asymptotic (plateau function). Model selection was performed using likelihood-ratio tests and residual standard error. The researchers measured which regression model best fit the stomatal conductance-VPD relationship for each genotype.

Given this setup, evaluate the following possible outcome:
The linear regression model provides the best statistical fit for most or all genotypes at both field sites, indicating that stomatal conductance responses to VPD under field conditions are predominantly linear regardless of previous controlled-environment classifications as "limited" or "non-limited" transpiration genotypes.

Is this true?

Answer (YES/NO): NO